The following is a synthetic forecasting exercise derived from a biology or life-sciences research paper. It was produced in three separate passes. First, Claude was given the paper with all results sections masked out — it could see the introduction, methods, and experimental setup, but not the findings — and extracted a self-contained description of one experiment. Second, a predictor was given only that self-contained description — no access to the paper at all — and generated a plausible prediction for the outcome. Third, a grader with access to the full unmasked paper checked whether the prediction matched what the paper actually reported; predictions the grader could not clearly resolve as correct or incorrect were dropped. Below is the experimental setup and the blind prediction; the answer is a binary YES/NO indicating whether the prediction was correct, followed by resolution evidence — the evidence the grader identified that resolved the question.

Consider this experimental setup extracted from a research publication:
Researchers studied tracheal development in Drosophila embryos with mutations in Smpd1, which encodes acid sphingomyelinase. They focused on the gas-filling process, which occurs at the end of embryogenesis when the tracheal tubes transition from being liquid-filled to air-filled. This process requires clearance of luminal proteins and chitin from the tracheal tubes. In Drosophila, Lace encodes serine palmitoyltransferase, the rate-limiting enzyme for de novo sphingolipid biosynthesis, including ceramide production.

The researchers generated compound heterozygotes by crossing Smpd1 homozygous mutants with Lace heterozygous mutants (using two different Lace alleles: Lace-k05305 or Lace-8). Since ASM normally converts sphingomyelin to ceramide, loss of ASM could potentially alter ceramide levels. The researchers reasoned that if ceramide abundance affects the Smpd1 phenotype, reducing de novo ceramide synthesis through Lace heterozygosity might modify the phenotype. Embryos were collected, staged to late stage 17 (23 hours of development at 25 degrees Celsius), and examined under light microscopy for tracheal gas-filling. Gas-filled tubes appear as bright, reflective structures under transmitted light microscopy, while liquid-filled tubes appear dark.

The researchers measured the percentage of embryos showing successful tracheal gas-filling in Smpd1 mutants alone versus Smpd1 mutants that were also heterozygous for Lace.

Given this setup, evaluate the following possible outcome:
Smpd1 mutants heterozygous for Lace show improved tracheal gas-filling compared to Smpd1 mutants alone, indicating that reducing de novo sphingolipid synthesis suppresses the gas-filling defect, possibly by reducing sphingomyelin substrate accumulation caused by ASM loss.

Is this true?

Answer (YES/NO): NO